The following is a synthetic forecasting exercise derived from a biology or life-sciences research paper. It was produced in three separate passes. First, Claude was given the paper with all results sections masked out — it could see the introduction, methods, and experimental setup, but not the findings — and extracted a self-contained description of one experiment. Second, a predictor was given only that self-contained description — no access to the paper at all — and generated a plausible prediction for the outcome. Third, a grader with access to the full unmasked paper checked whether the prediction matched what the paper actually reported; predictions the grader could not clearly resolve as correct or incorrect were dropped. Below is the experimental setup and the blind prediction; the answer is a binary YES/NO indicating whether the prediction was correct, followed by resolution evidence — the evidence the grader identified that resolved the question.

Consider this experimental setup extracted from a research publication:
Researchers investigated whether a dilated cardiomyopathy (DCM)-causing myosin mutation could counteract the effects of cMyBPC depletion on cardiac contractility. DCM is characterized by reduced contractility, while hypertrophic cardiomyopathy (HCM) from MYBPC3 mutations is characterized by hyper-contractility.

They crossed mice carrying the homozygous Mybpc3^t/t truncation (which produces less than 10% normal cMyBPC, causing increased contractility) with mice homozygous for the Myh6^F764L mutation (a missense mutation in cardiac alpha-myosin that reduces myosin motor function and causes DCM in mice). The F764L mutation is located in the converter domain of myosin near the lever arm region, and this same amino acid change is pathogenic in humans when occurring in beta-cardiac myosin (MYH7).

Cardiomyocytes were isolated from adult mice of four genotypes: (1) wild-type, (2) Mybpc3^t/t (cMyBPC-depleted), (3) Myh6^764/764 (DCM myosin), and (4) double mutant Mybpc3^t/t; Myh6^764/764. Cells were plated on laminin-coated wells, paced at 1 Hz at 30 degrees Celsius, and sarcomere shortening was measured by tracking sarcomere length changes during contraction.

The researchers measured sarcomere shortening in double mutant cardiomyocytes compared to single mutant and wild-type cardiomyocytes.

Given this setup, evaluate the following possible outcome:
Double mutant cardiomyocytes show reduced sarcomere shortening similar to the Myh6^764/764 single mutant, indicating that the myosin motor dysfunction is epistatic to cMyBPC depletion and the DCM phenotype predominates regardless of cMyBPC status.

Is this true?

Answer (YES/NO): NO